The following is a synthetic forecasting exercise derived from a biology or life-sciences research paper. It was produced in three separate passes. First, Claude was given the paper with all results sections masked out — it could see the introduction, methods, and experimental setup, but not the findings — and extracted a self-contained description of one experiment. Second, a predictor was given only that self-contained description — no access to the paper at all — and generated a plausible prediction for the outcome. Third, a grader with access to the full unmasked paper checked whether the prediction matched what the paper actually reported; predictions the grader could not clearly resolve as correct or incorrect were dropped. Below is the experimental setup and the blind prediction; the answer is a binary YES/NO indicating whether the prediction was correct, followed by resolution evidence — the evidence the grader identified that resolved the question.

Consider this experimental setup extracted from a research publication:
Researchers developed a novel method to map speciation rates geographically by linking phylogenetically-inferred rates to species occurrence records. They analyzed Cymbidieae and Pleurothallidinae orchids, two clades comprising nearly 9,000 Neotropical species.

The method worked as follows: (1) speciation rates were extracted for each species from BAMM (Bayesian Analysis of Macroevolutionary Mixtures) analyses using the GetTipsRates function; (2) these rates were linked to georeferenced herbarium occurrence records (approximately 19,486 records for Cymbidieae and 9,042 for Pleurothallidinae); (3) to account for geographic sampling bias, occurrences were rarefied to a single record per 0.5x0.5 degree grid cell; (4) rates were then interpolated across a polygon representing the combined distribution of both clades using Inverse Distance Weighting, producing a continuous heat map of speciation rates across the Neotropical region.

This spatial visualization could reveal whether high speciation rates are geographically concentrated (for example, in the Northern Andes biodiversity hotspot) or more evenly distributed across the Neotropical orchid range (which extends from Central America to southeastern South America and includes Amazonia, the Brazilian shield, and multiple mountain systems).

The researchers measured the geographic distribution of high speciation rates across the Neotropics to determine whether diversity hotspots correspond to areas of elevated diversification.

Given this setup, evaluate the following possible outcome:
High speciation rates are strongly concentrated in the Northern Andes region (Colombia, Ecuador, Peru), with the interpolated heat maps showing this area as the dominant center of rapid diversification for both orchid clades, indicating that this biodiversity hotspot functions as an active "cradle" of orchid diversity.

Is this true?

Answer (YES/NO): YES